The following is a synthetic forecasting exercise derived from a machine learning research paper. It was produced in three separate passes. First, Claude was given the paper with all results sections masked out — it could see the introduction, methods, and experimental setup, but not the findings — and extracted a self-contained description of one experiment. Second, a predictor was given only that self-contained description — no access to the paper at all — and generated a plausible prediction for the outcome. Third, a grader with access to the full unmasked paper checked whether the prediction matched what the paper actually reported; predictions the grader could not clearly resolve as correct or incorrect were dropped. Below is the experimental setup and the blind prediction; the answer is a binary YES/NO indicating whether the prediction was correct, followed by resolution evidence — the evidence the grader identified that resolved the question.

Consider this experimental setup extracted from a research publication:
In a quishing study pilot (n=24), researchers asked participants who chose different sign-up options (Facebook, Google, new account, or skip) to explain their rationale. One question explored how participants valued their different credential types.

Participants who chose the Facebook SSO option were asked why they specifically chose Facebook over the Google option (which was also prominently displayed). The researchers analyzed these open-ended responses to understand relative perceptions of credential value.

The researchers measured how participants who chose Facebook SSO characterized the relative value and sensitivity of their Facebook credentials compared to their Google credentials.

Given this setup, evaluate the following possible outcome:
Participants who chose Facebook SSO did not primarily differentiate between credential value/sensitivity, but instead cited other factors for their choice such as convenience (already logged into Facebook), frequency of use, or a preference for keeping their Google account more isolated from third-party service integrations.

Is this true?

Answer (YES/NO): NO